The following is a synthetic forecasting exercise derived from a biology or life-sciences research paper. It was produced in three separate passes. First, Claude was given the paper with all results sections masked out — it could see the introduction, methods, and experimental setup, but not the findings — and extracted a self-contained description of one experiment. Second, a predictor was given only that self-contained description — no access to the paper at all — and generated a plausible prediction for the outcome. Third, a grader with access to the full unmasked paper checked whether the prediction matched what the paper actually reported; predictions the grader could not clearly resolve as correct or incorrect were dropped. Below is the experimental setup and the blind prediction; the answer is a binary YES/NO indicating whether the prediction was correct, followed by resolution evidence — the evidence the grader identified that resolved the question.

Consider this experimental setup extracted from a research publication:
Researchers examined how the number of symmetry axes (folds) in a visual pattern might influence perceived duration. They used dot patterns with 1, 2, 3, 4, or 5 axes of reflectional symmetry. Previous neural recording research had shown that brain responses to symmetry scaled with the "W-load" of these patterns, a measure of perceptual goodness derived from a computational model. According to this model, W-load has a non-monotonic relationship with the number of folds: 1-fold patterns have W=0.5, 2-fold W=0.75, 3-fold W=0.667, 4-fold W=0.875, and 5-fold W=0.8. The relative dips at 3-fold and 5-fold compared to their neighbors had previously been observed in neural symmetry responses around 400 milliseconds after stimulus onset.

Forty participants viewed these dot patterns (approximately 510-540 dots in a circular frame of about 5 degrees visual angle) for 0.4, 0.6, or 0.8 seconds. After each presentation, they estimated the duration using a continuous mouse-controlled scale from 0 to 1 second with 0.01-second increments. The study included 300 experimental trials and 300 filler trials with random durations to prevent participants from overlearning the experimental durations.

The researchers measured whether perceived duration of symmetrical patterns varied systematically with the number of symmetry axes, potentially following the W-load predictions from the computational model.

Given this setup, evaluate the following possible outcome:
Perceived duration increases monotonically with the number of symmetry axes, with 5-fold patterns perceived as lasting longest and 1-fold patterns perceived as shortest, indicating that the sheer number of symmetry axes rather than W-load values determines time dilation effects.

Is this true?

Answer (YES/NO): NO